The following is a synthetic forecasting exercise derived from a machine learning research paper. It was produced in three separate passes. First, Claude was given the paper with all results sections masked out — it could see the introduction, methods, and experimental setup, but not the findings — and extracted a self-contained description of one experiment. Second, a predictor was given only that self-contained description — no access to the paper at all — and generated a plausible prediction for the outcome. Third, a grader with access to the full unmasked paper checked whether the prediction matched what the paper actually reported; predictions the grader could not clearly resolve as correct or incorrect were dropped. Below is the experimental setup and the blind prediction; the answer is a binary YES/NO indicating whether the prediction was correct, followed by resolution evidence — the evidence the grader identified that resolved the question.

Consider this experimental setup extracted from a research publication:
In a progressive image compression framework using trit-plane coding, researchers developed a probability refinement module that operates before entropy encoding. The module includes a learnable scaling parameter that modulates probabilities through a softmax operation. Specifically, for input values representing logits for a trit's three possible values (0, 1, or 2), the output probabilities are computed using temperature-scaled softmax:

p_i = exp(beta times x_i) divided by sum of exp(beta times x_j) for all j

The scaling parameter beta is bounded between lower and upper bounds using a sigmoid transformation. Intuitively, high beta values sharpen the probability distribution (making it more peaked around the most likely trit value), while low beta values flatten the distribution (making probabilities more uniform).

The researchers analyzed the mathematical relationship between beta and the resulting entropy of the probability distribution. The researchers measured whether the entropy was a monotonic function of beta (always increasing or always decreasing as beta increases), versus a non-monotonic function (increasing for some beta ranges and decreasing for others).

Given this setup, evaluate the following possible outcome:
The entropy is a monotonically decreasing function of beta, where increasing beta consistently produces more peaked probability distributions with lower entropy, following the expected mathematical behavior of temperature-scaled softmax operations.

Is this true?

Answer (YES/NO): YES